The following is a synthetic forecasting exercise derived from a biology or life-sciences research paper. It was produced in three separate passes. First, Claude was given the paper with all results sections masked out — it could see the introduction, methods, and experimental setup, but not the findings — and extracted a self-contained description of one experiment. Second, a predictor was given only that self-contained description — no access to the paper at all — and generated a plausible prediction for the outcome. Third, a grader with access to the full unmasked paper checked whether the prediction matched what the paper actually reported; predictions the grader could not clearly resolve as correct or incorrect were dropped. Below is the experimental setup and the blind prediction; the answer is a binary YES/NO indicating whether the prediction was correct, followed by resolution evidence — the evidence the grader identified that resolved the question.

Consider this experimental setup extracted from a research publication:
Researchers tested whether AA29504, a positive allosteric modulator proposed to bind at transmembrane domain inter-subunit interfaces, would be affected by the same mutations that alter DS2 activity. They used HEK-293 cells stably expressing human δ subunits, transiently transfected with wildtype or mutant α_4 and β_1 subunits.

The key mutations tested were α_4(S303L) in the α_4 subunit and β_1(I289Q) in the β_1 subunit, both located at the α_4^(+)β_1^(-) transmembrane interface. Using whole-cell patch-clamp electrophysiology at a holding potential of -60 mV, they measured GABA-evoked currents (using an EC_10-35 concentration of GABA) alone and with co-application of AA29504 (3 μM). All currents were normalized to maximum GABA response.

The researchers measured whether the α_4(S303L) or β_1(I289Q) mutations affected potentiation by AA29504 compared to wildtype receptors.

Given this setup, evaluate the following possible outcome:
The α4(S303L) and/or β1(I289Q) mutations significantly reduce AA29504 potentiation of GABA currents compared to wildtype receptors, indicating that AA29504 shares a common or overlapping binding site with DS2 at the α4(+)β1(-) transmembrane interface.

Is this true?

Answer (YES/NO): NO